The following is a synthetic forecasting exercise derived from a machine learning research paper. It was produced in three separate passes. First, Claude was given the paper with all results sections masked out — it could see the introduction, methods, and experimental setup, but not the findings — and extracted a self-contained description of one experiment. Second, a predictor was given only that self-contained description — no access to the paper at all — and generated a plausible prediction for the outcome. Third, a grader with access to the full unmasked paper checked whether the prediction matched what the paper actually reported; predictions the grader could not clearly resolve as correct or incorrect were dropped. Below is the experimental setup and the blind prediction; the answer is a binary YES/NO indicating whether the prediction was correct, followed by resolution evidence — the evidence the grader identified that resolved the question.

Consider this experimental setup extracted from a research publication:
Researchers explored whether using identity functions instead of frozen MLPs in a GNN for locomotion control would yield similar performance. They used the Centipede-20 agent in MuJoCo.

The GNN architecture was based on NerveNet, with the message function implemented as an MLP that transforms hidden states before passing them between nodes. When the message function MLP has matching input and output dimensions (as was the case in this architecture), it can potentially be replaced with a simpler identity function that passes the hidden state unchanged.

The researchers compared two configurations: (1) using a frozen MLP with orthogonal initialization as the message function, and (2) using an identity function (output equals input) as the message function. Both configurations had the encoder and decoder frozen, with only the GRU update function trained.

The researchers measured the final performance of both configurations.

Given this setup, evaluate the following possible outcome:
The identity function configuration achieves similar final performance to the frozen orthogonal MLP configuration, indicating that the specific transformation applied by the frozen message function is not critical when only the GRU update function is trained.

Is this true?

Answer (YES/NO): YES